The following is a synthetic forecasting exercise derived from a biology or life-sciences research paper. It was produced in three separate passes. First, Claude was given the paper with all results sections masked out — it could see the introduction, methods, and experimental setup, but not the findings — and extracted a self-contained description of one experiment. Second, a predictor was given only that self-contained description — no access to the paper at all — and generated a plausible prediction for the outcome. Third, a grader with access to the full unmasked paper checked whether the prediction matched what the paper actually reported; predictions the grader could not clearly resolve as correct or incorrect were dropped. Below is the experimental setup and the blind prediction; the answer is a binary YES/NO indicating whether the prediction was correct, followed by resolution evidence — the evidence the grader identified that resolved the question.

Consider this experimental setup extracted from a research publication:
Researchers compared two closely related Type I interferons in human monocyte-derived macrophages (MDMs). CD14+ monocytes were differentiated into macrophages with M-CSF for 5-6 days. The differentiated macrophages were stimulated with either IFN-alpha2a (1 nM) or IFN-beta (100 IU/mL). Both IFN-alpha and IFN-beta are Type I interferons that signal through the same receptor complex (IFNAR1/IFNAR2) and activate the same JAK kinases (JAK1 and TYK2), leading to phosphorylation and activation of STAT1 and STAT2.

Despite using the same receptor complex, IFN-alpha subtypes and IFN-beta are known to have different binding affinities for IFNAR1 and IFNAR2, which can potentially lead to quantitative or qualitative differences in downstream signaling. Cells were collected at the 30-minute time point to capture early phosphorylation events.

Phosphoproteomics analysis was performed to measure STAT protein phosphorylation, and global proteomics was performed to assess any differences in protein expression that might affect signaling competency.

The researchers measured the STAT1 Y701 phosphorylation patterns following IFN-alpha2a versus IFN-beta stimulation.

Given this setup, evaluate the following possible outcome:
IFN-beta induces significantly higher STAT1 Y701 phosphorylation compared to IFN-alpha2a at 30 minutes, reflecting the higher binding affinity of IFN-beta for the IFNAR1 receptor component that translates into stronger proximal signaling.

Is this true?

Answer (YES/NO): NO